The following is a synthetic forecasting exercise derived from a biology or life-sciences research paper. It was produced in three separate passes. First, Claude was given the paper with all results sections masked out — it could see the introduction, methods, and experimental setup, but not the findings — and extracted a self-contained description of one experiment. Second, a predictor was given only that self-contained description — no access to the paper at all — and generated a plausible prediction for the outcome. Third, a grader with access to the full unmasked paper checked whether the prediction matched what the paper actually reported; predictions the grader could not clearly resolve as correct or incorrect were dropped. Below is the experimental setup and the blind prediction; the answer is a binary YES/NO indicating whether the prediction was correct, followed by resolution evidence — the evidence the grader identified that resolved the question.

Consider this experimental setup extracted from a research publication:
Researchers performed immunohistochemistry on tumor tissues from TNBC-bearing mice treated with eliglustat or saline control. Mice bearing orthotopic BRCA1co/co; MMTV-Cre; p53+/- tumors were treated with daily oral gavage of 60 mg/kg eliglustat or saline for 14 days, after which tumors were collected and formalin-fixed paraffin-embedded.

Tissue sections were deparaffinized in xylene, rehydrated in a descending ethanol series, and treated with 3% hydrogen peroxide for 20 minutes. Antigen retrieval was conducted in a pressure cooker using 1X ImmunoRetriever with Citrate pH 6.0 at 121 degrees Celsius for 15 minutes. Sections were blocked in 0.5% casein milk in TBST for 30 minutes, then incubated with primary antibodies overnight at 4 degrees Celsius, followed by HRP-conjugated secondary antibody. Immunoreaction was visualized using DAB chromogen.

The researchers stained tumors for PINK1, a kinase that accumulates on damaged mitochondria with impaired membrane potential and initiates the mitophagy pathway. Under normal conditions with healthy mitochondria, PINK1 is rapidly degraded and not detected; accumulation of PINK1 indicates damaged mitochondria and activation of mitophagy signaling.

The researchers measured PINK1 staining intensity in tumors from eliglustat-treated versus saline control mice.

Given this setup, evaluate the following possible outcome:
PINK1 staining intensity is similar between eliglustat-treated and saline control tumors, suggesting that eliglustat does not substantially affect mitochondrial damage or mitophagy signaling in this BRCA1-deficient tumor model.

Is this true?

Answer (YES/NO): NO